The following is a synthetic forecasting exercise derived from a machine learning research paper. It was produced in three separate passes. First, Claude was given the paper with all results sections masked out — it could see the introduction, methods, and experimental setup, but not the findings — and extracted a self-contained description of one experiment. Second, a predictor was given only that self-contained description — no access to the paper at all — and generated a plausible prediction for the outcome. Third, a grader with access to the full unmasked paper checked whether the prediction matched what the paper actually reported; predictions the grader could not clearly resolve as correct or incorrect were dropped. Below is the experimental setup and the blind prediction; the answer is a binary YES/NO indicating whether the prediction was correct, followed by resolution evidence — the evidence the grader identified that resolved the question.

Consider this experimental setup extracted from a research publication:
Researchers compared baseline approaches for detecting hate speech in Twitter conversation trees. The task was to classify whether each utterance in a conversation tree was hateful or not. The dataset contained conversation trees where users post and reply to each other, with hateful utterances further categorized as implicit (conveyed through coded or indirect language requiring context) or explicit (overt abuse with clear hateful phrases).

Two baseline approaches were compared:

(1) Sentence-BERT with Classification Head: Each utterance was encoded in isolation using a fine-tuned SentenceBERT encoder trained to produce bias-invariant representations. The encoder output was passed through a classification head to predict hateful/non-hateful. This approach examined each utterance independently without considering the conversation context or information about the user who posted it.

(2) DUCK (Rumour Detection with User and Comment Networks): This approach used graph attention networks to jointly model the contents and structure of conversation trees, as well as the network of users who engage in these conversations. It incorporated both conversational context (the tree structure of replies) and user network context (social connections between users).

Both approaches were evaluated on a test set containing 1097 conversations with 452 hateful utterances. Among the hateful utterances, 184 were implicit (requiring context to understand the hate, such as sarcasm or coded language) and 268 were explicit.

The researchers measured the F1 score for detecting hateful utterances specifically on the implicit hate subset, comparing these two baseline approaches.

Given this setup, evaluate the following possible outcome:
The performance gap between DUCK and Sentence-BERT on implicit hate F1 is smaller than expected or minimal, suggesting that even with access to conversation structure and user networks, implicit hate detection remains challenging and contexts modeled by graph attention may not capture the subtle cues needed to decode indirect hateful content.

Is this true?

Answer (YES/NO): YES